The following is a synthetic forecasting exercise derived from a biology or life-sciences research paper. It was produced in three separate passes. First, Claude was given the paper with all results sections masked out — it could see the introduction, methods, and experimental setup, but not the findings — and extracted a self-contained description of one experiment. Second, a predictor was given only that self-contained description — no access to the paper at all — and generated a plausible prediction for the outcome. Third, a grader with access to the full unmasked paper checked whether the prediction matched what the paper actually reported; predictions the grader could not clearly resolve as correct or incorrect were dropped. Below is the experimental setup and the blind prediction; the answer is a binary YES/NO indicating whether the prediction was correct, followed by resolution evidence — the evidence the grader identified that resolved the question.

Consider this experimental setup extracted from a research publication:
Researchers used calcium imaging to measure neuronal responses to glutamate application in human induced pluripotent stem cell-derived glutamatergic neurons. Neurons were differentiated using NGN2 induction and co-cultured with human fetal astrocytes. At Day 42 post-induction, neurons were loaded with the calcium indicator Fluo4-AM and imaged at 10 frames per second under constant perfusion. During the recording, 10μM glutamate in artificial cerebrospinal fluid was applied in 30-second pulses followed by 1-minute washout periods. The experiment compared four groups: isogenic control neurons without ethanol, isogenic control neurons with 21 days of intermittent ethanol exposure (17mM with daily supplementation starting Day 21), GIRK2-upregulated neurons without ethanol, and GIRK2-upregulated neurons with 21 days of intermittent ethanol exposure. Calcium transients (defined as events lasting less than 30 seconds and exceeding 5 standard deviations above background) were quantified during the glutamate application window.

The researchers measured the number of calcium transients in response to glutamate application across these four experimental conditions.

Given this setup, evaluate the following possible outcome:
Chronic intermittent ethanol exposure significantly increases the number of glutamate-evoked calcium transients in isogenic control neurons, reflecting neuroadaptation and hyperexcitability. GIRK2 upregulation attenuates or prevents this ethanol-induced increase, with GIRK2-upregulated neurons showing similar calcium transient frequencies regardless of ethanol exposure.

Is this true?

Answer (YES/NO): YES